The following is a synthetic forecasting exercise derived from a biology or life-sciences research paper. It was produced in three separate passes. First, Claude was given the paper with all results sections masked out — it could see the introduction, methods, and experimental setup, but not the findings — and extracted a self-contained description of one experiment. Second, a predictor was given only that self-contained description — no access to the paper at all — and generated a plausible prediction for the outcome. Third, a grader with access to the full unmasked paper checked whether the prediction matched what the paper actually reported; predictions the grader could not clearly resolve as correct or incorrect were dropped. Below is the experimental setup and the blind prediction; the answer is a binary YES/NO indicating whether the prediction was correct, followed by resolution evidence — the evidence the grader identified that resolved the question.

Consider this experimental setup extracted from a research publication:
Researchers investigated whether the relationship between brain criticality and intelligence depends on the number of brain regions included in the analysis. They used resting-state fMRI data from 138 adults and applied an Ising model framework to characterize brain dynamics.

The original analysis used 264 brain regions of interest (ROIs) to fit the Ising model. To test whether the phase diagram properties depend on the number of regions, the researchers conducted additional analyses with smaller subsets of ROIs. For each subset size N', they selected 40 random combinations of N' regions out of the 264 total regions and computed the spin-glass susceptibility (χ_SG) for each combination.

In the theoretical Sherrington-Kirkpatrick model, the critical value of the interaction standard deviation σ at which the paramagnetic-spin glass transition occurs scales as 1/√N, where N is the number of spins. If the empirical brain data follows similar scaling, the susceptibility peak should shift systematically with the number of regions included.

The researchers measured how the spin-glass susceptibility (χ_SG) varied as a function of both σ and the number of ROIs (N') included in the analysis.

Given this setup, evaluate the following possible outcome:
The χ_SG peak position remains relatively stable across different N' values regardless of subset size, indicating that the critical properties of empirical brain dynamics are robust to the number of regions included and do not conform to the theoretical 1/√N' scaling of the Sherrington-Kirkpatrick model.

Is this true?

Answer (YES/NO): NO